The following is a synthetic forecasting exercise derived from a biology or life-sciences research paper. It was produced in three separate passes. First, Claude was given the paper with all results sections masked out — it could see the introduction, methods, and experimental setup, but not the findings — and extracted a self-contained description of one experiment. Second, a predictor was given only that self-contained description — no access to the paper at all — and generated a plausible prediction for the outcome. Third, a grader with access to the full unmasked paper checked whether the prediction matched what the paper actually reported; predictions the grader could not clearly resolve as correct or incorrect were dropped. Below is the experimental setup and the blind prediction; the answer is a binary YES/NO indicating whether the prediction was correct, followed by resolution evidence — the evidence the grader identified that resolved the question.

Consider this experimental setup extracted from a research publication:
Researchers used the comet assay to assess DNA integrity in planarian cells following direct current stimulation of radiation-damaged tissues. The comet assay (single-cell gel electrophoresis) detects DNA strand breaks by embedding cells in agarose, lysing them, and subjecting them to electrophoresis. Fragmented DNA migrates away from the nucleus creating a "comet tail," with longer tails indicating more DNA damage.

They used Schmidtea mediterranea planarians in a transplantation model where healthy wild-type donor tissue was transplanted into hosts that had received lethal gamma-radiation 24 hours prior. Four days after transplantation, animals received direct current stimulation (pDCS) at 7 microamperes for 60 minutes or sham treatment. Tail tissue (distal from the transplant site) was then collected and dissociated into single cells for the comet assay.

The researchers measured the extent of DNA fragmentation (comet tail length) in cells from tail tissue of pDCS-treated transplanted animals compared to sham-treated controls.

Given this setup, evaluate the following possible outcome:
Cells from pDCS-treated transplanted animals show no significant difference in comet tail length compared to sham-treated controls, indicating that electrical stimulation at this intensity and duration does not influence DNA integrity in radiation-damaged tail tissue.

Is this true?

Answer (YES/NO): NO